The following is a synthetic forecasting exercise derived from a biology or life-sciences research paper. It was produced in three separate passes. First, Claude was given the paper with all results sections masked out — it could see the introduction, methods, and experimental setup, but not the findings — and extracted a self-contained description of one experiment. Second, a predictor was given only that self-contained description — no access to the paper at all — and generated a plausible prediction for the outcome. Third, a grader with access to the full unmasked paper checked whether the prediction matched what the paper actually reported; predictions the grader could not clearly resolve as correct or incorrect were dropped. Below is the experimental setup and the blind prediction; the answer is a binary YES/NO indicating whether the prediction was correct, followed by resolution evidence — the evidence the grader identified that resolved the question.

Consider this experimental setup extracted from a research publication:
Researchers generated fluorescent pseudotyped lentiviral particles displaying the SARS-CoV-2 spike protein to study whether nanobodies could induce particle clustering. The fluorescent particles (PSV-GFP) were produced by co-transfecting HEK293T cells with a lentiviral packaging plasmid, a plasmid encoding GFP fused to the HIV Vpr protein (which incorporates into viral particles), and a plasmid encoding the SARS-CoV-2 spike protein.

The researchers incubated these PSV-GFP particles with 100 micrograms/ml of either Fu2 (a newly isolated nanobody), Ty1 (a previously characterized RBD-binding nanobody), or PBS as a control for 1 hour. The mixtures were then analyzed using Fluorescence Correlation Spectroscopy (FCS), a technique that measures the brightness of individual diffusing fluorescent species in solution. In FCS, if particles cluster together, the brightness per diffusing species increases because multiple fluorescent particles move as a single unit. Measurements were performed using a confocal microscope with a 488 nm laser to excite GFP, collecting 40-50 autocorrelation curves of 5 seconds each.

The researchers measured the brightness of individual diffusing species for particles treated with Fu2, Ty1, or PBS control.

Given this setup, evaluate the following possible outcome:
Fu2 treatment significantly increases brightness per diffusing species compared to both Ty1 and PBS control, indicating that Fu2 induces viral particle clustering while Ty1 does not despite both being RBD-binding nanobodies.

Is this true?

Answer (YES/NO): YES